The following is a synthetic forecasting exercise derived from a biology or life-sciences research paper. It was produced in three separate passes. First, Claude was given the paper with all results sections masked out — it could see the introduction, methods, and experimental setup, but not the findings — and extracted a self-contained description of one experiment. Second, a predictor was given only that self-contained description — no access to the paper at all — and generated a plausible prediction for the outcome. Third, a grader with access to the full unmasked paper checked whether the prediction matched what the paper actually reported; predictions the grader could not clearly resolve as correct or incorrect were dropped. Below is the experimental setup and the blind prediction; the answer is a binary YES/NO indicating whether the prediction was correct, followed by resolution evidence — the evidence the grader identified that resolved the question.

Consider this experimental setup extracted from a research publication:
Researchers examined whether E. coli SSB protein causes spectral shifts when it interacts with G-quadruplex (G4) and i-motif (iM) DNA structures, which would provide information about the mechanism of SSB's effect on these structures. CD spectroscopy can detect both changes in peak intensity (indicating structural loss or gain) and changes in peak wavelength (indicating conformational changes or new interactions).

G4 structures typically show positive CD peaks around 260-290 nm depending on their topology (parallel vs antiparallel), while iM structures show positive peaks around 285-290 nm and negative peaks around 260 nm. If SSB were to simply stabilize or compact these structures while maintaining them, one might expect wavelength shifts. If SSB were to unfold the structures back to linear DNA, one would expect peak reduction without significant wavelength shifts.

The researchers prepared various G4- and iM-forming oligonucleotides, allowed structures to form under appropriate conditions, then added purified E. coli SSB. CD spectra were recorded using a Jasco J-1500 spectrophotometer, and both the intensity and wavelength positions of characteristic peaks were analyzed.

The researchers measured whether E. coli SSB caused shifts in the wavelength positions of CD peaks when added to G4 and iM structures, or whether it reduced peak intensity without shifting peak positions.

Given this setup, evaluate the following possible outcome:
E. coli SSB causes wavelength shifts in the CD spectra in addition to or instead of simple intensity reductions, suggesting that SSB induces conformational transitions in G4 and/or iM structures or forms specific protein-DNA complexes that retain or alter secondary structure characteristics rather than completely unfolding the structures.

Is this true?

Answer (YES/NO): NO